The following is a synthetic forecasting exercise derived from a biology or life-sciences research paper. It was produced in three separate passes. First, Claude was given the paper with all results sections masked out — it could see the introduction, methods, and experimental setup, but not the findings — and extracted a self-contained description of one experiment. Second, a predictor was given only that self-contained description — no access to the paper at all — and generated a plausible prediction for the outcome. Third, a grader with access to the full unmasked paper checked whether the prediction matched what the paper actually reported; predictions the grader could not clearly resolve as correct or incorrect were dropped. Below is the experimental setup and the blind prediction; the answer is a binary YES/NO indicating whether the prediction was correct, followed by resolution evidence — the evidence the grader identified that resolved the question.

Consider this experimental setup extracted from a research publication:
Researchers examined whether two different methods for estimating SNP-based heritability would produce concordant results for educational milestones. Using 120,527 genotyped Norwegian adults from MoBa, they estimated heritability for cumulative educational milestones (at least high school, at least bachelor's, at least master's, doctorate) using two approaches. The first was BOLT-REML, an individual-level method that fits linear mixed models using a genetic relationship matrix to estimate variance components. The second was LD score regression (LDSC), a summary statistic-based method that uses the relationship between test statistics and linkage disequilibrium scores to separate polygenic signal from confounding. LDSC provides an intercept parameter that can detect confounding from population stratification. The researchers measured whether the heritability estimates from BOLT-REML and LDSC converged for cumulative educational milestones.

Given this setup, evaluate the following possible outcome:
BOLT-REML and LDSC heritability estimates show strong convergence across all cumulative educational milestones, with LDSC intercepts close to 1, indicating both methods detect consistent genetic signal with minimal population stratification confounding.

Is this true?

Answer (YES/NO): YES